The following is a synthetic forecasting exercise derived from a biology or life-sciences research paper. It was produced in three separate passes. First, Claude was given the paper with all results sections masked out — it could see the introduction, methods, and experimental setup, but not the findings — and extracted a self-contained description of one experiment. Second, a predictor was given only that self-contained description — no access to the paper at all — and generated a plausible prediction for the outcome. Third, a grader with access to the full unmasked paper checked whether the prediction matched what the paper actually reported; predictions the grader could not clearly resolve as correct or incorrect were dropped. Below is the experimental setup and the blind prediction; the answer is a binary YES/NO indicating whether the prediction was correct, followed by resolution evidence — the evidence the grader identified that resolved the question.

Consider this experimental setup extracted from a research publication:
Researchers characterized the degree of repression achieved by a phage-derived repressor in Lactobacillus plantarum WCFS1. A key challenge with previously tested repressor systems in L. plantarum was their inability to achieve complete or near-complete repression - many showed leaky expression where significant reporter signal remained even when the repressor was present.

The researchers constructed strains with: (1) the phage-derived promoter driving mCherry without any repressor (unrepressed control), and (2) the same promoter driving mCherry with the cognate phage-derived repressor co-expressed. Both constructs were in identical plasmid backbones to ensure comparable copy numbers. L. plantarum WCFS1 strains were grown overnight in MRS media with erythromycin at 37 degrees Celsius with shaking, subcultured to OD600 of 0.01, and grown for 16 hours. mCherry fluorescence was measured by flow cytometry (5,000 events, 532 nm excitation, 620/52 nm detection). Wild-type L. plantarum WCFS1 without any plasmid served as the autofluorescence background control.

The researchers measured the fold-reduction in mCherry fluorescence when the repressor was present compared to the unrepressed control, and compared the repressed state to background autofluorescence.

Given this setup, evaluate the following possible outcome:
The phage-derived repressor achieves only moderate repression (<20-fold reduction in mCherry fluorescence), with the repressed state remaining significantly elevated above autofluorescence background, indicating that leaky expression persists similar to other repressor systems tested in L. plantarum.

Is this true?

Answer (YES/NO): NO